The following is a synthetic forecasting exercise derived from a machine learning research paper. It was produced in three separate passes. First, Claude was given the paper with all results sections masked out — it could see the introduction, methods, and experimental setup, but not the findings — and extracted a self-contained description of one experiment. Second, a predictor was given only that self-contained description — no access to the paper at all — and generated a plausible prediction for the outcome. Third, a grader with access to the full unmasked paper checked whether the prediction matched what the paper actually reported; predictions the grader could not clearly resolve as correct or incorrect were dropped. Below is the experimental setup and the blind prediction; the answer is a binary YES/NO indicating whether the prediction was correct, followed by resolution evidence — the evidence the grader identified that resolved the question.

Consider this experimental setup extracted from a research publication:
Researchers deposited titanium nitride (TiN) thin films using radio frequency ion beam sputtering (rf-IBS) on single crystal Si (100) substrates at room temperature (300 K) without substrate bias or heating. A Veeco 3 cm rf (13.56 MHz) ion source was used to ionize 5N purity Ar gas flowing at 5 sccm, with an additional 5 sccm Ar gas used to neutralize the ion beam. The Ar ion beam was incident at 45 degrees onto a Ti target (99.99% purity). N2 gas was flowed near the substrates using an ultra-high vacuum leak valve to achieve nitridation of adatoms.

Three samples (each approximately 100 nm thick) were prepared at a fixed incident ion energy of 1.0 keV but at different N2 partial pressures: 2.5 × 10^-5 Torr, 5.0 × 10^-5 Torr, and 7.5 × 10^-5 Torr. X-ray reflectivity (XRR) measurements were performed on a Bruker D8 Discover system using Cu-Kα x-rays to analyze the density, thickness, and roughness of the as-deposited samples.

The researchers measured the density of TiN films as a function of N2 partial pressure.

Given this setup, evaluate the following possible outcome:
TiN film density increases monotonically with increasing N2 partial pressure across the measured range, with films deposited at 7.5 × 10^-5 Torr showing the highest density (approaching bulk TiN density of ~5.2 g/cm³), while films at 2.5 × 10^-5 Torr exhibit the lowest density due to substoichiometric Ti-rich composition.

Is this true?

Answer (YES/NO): NO